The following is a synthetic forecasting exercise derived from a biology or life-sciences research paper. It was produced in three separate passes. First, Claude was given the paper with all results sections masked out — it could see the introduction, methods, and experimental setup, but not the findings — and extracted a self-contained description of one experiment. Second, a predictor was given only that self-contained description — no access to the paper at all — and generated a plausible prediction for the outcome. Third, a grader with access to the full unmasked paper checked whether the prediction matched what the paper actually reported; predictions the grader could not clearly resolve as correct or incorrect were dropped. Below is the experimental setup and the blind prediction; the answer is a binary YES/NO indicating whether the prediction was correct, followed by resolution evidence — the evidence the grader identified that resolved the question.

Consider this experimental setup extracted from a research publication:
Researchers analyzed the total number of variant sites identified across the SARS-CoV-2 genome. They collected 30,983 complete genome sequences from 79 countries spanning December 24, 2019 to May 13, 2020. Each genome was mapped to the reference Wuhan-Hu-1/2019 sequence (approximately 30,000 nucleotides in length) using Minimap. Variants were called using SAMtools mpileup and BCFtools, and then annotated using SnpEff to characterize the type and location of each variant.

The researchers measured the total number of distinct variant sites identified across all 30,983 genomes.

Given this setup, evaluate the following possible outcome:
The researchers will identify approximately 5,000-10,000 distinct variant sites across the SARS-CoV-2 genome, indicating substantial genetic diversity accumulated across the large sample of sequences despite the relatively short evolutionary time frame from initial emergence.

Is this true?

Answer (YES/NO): NO